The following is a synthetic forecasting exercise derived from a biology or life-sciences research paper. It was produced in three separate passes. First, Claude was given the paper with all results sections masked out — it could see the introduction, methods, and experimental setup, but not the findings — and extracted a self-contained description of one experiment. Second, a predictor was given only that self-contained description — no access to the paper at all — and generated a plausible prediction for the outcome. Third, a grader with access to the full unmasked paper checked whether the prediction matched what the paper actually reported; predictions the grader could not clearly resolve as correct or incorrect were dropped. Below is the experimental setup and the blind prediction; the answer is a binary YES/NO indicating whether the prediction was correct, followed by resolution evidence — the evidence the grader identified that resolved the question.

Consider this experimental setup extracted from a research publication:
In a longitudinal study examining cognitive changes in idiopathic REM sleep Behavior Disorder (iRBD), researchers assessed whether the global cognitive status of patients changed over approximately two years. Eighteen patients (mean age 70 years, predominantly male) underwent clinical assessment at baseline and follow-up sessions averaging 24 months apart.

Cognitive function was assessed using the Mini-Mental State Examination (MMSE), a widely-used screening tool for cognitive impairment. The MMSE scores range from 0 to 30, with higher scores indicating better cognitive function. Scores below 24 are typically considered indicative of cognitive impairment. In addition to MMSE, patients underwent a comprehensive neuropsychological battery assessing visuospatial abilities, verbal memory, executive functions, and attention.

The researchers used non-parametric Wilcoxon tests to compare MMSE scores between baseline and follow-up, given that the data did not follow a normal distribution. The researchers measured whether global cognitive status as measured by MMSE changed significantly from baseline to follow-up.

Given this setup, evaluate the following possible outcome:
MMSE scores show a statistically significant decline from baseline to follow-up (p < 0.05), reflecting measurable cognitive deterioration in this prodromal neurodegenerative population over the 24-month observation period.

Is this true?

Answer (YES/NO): NO